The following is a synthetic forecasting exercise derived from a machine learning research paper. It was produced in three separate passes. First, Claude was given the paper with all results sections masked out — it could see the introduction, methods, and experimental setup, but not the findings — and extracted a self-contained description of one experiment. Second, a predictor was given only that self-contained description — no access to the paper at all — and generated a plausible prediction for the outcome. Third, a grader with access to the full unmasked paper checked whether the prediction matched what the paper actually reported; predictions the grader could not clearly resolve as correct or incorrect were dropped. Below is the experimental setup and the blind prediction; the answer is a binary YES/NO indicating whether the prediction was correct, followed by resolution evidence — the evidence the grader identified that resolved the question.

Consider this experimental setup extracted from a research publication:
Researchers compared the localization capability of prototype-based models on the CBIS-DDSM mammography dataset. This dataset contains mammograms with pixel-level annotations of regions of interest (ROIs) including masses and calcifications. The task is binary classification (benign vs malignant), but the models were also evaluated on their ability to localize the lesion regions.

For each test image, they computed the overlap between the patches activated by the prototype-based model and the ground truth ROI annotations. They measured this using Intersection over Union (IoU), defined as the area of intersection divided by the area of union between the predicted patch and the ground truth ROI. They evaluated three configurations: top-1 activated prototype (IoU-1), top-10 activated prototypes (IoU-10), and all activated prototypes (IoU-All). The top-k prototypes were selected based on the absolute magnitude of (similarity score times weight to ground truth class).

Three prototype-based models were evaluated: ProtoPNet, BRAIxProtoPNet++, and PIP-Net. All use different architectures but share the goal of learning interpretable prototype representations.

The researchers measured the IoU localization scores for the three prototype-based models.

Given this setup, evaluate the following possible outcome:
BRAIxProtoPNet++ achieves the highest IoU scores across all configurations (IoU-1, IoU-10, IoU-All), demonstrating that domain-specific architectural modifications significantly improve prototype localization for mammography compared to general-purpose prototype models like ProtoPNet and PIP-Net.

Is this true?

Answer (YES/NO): NO